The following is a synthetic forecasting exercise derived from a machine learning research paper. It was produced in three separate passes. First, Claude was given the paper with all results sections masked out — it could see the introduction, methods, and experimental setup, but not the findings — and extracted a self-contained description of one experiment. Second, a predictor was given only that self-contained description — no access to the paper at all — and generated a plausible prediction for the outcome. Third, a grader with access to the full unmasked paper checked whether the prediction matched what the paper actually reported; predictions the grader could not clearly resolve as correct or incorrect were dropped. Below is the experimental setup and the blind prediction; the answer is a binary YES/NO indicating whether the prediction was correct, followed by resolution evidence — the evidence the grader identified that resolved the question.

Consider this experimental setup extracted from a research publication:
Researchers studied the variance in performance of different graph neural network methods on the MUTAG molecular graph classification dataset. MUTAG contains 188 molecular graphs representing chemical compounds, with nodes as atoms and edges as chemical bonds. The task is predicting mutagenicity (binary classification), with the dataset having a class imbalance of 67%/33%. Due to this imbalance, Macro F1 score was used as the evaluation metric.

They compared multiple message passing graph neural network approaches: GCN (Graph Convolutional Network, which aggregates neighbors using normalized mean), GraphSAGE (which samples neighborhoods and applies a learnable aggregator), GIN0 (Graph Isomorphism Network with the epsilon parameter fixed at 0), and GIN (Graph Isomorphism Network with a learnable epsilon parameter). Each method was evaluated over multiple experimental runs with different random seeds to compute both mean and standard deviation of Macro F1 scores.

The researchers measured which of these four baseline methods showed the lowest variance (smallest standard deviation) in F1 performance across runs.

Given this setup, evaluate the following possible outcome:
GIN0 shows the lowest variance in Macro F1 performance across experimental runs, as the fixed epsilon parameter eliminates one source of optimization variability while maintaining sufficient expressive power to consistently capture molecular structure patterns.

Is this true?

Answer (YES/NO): NO